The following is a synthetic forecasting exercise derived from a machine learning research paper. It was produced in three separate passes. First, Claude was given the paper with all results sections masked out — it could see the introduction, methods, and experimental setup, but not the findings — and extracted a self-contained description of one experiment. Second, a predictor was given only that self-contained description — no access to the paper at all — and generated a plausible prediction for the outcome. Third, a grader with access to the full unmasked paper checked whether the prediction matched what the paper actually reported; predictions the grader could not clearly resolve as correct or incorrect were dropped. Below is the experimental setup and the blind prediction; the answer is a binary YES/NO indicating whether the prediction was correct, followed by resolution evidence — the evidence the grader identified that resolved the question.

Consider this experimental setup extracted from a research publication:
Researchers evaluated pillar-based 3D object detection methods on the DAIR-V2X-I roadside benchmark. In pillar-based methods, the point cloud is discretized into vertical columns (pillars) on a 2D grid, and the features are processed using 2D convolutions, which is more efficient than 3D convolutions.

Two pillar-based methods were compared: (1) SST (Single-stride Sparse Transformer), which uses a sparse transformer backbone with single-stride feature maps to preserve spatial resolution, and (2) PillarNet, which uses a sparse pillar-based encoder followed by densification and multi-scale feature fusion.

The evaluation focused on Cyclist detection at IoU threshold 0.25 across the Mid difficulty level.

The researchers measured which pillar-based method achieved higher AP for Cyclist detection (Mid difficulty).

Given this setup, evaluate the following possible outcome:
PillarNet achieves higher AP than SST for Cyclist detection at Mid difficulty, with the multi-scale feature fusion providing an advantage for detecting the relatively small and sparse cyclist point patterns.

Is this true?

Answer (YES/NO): YES